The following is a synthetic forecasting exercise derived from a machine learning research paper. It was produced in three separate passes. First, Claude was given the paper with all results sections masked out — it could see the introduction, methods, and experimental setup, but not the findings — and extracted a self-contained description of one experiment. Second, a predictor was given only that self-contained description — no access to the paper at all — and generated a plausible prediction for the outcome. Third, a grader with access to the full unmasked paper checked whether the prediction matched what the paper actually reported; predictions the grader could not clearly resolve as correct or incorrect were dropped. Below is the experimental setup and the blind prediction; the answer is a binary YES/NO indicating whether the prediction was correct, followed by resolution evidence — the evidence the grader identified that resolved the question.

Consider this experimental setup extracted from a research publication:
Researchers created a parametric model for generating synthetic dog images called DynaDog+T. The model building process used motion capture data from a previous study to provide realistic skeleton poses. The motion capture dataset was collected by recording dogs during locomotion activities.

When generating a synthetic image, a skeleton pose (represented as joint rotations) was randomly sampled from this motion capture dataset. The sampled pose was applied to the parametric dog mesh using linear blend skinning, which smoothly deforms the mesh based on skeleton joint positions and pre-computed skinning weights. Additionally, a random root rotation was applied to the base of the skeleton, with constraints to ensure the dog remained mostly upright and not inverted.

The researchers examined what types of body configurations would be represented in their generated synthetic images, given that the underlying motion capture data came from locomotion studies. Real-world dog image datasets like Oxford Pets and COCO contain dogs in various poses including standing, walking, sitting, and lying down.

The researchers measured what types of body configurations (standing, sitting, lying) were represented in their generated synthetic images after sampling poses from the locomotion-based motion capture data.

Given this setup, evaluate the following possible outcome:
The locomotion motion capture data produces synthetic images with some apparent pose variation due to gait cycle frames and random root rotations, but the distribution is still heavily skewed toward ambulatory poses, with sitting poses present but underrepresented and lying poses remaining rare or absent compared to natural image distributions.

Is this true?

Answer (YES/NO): NO